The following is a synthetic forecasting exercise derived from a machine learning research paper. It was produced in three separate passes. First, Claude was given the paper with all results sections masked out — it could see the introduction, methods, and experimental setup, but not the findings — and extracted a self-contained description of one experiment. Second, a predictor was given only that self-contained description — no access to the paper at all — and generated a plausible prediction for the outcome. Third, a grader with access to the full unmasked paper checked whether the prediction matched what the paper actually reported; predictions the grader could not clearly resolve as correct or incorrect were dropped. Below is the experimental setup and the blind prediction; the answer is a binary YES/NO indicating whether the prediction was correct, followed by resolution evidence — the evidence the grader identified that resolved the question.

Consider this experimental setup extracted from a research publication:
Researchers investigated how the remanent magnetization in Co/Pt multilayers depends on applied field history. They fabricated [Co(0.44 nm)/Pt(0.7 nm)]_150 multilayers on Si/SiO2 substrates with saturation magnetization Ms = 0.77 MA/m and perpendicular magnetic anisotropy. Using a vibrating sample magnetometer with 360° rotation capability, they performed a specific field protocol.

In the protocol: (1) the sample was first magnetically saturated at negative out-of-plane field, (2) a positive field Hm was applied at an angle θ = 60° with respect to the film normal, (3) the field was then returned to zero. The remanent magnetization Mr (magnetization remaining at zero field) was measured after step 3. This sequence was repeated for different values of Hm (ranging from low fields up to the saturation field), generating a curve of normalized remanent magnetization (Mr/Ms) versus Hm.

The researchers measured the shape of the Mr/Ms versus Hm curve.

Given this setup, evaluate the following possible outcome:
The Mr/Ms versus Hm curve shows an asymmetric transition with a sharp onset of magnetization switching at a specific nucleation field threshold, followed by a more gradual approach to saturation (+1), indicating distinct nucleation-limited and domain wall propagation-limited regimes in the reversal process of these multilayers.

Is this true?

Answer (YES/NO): NO